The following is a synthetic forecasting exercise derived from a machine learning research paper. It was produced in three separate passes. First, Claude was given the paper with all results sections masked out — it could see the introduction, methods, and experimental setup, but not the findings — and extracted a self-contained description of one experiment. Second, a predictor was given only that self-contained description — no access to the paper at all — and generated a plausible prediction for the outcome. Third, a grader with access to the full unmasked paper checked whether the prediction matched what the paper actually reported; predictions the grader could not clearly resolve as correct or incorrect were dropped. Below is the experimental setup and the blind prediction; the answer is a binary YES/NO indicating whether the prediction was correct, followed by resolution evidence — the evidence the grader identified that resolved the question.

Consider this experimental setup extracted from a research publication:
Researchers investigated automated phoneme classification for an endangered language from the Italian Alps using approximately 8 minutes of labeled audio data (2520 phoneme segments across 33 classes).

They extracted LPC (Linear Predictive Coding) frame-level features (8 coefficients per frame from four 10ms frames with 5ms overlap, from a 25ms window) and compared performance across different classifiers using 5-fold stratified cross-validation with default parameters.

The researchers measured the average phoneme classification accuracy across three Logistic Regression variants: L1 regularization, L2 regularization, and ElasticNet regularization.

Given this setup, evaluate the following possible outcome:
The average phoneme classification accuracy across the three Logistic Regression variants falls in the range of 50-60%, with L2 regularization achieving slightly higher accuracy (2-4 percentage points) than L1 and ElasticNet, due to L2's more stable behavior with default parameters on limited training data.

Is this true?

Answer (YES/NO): NO